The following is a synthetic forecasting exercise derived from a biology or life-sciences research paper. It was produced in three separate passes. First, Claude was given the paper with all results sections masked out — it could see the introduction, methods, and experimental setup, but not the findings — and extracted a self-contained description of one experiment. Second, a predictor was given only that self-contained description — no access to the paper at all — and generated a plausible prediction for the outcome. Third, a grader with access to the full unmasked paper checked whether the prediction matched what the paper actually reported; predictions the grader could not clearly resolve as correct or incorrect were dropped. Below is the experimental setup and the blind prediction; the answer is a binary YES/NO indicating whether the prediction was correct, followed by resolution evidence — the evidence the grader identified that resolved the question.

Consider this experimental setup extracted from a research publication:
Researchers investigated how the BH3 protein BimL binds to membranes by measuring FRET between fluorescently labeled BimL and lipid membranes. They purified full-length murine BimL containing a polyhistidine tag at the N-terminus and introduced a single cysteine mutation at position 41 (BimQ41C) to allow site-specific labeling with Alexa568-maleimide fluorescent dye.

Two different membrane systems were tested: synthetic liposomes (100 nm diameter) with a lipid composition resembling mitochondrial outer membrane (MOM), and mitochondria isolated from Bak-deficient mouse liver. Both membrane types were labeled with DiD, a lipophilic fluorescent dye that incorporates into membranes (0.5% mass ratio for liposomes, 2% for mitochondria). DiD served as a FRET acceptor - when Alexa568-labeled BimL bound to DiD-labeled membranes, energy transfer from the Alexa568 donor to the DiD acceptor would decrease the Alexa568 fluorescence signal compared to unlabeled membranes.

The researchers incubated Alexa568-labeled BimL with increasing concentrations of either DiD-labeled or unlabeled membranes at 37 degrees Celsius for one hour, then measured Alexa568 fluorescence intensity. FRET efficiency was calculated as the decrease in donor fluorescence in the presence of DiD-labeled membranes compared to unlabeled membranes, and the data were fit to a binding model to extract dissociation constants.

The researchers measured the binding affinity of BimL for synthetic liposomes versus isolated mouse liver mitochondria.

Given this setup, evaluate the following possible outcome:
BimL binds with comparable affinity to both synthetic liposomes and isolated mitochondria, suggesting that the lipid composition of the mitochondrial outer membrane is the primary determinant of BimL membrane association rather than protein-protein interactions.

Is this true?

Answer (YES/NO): YES